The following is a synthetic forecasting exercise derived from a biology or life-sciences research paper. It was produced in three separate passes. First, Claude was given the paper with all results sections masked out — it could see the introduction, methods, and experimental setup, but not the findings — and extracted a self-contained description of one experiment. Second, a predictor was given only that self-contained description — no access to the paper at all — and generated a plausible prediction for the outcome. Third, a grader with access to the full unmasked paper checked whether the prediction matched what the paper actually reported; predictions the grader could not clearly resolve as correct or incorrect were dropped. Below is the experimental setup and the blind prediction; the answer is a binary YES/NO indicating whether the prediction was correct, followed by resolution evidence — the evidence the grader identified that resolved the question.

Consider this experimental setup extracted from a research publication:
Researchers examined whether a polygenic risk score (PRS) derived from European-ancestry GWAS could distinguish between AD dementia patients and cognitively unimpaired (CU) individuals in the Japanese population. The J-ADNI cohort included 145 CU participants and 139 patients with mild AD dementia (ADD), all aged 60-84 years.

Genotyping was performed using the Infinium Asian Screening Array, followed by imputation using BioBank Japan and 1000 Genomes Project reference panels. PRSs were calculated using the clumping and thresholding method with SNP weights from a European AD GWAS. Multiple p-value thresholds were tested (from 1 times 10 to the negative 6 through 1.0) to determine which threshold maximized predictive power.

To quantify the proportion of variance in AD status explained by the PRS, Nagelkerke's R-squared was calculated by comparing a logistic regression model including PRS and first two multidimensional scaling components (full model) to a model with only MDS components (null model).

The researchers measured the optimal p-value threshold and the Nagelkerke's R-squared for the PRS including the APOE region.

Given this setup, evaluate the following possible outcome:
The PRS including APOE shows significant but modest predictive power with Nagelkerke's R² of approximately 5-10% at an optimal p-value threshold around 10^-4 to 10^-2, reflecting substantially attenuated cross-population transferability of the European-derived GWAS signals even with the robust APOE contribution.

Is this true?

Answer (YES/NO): NO